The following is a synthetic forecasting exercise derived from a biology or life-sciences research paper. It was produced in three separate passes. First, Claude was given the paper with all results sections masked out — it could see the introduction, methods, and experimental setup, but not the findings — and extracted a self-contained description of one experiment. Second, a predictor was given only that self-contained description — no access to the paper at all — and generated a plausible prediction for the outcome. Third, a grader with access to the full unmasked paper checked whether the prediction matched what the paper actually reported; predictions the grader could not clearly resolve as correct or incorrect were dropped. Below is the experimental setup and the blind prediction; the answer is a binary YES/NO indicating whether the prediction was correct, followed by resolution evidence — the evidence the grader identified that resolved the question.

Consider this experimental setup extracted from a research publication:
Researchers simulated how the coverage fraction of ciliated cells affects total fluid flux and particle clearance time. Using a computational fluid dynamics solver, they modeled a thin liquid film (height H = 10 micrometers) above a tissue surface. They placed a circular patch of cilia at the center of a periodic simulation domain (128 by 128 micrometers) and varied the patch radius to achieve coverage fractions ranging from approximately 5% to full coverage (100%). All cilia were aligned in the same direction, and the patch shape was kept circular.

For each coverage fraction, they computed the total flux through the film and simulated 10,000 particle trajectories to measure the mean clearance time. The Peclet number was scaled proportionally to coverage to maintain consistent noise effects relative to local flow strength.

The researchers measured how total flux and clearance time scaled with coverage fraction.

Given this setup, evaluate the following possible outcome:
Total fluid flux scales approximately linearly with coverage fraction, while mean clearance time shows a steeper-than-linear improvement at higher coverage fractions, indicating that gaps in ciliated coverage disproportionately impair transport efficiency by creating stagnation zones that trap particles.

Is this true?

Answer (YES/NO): YES